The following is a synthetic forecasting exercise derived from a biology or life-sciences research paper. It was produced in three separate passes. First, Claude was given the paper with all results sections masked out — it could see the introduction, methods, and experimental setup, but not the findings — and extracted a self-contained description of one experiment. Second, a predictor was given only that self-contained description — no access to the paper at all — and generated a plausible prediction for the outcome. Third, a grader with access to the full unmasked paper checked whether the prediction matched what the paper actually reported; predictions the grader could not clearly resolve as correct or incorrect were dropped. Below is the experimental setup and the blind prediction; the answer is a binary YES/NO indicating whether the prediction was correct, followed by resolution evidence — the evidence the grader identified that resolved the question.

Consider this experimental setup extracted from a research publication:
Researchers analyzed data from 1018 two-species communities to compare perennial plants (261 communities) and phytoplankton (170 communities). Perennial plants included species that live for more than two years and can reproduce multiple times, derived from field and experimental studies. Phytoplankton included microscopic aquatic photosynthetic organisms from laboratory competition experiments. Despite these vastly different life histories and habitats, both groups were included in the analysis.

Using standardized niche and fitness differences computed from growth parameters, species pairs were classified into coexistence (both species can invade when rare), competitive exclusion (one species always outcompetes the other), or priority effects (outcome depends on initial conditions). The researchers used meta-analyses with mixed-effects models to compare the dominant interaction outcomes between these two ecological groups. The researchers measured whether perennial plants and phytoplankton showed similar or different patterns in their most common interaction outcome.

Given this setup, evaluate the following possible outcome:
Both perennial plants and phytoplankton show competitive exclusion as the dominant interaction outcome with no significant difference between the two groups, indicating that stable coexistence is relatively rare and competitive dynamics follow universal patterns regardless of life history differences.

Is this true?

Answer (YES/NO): NO